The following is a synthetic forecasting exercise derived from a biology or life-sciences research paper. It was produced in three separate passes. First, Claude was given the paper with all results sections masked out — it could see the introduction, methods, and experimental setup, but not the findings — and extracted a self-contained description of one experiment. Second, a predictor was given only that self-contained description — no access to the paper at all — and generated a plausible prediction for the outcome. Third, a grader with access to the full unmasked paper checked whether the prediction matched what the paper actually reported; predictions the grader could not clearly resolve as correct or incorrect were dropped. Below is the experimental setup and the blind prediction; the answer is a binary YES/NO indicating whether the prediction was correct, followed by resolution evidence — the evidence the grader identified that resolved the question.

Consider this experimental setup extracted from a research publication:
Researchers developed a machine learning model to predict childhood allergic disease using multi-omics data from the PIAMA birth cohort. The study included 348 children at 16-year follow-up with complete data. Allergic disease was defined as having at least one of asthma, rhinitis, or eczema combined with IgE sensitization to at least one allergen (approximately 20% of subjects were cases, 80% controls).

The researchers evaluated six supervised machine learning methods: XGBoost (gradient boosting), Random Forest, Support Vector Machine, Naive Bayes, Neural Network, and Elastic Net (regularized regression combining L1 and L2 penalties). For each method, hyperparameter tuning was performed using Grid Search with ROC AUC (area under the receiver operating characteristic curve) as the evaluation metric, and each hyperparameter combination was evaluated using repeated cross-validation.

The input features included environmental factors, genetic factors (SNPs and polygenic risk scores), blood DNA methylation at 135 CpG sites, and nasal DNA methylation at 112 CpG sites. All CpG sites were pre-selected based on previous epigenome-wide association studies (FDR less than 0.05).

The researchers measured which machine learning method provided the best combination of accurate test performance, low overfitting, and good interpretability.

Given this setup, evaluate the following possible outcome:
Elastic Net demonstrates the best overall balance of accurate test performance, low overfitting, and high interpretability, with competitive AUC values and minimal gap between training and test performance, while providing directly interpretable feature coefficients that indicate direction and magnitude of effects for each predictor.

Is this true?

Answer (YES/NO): YES